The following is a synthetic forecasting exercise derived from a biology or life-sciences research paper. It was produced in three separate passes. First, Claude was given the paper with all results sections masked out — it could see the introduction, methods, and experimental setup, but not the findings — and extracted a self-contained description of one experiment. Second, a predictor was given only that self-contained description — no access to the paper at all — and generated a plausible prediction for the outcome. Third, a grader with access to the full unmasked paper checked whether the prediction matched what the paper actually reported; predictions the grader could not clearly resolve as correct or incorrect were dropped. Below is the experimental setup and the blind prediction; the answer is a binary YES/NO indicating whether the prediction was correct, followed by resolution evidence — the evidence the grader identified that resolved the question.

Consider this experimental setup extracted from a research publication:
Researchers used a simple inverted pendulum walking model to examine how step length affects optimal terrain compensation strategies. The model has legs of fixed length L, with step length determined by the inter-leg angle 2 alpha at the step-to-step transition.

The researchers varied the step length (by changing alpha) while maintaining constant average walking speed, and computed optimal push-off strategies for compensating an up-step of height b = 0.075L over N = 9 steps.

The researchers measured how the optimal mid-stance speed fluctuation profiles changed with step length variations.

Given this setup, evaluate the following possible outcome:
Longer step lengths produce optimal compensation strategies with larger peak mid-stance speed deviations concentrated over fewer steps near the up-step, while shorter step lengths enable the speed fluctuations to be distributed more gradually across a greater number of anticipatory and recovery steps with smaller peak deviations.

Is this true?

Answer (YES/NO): NO